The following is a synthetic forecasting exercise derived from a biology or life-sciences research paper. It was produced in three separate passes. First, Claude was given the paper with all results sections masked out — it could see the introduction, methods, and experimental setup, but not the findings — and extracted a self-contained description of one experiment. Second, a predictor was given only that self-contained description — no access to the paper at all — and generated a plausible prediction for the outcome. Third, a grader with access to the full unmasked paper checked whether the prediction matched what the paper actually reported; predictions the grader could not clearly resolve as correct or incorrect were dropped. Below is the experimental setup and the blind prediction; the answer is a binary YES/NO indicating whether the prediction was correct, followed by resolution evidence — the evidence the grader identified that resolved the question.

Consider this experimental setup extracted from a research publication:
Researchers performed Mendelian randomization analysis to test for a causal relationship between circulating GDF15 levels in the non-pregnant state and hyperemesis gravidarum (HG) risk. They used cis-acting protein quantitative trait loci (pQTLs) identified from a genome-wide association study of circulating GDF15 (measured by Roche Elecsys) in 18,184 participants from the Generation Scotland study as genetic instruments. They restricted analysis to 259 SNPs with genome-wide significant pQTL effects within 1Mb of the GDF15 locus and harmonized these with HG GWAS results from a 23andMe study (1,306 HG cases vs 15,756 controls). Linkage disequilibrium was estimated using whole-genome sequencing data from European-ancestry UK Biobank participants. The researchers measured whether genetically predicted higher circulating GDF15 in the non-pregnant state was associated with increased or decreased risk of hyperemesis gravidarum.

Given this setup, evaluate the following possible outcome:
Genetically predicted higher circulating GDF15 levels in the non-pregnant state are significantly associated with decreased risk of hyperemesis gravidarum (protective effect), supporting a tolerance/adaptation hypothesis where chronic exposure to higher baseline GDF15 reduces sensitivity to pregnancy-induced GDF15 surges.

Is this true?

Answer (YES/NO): YES